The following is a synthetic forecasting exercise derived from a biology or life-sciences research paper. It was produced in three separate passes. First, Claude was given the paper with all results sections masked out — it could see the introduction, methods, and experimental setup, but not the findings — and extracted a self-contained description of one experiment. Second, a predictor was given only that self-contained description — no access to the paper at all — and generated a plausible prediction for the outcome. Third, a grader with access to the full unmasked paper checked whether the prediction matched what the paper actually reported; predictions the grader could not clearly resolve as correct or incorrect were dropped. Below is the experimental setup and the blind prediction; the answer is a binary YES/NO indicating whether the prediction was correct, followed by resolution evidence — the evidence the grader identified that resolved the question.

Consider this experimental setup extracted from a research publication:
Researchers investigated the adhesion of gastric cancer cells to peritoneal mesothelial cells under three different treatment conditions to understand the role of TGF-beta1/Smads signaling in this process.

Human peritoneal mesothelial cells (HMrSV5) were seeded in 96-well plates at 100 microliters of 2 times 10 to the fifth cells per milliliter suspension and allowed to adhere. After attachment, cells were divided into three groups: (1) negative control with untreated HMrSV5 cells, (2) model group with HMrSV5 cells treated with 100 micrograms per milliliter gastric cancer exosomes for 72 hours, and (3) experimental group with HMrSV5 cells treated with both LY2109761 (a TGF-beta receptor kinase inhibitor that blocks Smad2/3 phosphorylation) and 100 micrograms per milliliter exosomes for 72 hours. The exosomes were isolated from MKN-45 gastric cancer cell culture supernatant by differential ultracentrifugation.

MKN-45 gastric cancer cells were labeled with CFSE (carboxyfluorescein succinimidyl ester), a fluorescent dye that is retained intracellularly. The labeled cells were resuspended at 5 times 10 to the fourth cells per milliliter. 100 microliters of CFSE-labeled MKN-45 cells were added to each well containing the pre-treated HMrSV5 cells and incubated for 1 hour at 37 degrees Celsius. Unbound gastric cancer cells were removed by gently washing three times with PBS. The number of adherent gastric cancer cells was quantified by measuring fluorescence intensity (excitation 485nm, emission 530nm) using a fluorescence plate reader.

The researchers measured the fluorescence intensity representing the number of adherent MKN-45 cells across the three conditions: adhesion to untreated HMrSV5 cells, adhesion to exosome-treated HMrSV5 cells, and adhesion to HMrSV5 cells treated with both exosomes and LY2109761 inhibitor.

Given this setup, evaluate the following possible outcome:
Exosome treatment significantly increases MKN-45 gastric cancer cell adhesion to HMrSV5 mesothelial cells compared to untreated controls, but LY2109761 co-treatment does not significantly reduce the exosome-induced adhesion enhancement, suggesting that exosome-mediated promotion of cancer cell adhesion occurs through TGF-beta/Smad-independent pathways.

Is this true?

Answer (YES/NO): NO